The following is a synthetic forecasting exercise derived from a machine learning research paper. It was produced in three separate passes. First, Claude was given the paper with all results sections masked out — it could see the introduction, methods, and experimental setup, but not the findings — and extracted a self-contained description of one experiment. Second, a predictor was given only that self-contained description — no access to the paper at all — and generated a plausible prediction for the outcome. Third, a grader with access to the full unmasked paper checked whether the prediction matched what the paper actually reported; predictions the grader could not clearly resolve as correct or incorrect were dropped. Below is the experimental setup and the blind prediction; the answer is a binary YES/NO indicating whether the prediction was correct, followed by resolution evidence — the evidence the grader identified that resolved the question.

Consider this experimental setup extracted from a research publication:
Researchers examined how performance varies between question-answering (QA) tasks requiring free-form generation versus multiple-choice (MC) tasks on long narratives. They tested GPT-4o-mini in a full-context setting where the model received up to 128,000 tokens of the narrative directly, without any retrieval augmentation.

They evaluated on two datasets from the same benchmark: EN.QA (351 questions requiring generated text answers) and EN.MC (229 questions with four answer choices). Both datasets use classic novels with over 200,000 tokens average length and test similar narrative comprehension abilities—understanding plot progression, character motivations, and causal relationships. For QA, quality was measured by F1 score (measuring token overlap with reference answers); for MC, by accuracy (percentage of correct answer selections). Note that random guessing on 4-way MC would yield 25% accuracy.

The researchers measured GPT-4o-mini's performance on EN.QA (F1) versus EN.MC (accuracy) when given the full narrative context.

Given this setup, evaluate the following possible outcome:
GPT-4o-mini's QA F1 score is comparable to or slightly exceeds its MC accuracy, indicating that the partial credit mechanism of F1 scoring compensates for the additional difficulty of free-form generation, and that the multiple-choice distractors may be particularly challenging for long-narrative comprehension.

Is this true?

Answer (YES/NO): YES